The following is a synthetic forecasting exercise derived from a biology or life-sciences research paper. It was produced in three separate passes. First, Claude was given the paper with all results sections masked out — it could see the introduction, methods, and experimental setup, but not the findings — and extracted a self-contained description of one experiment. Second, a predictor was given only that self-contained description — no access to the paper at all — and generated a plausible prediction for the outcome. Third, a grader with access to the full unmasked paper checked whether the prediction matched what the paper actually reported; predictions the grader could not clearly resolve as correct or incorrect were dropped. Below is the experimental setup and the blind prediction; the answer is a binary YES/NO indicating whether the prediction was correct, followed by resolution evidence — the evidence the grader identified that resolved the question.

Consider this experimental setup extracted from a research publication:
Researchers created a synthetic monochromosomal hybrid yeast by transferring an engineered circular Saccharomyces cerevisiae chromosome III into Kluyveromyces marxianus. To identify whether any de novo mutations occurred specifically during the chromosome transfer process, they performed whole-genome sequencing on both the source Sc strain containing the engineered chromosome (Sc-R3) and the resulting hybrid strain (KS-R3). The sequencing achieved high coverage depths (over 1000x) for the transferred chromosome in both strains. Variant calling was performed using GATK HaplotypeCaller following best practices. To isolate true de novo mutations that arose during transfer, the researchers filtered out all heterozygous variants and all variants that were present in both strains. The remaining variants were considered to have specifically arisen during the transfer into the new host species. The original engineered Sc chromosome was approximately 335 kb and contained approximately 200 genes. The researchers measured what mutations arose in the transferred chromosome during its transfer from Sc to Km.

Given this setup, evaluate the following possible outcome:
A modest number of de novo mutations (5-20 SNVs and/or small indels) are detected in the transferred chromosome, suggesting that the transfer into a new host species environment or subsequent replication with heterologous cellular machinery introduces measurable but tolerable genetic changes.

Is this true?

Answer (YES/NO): NO